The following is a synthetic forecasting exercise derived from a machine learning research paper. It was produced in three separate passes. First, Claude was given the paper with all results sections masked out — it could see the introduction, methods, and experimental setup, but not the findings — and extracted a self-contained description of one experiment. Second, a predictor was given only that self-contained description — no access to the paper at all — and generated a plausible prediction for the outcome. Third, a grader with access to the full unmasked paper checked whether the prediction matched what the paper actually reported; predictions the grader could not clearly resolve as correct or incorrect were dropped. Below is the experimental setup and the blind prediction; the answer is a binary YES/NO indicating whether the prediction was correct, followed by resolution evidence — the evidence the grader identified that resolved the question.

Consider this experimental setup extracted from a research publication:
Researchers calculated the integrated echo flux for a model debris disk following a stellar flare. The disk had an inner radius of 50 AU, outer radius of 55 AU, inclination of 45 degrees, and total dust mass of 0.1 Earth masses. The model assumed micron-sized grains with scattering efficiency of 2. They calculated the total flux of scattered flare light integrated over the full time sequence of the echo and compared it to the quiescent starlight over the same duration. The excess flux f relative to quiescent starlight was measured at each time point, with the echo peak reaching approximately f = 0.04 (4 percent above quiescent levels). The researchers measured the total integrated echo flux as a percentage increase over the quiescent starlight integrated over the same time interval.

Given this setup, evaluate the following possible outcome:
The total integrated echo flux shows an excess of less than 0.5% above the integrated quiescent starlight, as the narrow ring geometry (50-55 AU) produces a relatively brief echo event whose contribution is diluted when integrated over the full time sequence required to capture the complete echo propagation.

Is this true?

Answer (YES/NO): NO